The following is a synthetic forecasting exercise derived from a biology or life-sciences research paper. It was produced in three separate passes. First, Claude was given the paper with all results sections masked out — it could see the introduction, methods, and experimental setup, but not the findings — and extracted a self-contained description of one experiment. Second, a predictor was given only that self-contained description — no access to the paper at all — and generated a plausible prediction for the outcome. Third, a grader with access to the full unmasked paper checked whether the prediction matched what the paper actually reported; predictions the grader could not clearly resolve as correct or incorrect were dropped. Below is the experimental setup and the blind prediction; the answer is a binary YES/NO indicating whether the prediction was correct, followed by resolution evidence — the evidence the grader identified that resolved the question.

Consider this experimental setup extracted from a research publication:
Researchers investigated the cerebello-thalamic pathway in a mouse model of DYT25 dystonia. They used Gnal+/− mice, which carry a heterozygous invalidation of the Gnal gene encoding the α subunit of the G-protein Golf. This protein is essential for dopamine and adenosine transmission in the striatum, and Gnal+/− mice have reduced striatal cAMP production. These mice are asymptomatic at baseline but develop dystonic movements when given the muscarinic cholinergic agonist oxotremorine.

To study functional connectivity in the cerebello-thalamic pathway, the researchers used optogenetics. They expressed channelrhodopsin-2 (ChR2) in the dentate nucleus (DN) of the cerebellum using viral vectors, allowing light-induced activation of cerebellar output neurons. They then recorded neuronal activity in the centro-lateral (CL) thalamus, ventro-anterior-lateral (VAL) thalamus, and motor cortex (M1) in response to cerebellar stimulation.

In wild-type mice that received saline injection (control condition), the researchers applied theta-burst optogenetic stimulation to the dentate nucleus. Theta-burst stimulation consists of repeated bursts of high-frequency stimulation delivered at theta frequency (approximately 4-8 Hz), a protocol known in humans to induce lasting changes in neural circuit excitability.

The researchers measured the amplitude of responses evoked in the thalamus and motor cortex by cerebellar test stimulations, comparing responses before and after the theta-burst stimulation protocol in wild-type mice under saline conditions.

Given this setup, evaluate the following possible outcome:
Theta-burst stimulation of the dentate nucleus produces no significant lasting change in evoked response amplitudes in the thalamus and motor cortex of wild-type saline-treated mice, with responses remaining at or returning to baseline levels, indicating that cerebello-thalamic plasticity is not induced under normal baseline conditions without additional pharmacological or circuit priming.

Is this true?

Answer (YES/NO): NO